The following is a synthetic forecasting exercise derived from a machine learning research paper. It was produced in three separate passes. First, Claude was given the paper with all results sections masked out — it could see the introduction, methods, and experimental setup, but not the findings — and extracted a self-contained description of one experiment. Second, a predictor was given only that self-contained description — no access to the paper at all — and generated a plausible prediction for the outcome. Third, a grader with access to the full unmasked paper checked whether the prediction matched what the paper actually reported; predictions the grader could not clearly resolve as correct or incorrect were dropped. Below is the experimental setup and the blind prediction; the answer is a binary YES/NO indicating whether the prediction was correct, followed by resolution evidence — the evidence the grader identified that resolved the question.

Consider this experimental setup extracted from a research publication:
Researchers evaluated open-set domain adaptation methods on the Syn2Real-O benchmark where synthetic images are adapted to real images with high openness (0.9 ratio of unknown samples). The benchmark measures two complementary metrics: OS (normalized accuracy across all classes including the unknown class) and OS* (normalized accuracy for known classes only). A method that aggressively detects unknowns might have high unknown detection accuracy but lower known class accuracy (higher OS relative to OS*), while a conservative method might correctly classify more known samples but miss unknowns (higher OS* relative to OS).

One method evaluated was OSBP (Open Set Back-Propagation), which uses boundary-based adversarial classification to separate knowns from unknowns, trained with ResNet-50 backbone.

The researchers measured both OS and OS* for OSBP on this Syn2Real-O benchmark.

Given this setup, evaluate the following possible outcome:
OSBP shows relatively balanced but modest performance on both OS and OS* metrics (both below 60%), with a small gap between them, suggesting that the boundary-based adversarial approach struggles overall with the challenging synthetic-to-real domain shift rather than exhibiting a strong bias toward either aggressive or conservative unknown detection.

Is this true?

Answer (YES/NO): YES